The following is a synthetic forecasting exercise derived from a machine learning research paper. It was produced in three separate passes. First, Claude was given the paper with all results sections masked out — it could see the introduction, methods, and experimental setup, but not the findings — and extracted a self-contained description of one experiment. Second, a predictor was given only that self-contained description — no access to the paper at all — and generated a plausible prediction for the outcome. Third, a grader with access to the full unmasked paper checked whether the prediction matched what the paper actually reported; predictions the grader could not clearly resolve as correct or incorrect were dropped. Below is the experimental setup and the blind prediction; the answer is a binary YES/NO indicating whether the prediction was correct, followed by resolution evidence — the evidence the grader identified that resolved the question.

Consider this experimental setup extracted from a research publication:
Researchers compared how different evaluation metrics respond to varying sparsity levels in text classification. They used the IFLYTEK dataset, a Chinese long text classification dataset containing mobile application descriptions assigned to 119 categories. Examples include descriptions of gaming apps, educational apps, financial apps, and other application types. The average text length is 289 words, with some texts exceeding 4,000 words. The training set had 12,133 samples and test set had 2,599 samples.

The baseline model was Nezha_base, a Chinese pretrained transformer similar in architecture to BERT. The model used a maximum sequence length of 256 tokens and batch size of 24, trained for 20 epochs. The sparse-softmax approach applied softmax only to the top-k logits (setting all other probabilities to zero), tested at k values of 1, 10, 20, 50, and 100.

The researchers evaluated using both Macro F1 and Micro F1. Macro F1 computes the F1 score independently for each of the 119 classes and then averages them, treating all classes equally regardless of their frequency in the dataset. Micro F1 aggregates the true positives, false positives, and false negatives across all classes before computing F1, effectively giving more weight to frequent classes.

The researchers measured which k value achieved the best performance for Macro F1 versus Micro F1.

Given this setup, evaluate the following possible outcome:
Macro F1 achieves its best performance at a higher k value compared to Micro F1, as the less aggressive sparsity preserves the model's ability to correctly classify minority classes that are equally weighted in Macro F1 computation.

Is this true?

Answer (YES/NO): YES